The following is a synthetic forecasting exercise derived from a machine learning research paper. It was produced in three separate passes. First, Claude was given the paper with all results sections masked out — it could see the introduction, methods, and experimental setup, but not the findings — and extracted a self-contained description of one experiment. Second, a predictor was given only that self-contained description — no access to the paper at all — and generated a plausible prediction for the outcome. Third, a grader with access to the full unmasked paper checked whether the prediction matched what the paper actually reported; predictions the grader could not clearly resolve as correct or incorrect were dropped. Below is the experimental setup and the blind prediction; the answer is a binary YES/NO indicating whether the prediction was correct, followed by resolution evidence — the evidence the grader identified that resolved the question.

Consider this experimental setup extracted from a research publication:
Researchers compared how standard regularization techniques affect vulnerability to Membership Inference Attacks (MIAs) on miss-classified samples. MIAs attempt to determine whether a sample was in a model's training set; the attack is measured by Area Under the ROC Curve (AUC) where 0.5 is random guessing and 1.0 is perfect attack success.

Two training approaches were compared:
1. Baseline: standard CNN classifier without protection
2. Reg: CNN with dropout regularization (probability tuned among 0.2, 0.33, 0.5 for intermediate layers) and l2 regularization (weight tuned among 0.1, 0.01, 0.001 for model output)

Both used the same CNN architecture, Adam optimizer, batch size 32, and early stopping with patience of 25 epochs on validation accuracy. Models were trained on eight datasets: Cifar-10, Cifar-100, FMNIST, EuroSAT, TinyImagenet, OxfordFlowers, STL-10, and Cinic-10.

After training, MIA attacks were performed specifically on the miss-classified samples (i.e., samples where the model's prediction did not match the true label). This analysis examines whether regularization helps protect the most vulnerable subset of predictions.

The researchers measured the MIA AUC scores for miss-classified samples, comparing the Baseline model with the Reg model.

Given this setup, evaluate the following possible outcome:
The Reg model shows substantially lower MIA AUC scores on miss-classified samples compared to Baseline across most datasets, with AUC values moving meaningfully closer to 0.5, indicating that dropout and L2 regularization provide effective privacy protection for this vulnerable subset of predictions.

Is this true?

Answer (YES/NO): NO